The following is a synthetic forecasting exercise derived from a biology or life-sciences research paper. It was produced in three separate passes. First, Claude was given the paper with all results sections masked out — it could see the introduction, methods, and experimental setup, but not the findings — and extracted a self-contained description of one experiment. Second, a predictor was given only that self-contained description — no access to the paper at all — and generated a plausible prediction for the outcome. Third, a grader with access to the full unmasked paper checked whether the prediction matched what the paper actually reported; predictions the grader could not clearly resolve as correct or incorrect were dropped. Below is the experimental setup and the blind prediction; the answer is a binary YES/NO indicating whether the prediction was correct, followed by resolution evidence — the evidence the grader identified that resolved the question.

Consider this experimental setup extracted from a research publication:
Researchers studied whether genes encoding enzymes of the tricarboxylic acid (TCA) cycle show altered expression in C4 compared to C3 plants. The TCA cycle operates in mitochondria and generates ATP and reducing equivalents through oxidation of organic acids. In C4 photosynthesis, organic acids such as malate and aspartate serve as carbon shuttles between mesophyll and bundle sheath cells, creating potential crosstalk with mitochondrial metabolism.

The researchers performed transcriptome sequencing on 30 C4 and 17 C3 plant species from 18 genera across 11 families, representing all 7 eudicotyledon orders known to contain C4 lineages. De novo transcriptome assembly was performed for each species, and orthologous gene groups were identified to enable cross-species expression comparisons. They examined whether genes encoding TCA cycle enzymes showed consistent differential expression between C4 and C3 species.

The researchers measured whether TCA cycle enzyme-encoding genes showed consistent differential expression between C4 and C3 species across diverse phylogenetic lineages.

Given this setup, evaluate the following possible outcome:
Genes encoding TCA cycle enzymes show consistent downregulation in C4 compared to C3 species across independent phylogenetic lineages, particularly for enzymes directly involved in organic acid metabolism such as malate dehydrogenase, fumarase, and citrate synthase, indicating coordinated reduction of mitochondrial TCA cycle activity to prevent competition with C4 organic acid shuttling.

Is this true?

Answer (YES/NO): NO